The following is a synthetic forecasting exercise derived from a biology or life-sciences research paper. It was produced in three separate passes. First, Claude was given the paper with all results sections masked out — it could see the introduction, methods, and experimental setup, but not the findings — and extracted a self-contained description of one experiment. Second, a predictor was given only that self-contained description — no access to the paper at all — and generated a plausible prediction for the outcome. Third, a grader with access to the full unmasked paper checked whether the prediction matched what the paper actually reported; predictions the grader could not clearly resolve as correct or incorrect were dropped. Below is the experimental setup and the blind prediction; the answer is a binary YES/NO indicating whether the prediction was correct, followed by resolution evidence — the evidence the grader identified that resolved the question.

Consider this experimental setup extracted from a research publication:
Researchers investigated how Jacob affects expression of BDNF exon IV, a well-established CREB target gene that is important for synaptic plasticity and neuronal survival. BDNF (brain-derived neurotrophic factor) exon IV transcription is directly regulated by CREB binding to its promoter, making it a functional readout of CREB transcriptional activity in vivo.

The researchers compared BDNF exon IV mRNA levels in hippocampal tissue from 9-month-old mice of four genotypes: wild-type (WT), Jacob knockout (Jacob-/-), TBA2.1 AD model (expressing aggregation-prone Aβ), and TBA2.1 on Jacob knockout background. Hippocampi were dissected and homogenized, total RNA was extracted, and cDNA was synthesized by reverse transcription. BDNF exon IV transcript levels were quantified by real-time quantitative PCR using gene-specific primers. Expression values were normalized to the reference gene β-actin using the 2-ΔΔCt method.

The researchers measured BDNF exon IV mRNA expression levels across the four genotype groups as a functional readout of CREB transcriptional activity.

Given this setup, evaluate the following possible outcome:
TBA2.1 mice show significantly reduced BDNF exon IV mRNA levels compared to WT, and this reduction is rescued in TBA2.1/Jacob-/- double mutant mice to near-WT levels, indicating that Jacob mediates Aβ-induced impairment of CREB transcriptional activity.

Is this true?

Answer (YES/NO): YES